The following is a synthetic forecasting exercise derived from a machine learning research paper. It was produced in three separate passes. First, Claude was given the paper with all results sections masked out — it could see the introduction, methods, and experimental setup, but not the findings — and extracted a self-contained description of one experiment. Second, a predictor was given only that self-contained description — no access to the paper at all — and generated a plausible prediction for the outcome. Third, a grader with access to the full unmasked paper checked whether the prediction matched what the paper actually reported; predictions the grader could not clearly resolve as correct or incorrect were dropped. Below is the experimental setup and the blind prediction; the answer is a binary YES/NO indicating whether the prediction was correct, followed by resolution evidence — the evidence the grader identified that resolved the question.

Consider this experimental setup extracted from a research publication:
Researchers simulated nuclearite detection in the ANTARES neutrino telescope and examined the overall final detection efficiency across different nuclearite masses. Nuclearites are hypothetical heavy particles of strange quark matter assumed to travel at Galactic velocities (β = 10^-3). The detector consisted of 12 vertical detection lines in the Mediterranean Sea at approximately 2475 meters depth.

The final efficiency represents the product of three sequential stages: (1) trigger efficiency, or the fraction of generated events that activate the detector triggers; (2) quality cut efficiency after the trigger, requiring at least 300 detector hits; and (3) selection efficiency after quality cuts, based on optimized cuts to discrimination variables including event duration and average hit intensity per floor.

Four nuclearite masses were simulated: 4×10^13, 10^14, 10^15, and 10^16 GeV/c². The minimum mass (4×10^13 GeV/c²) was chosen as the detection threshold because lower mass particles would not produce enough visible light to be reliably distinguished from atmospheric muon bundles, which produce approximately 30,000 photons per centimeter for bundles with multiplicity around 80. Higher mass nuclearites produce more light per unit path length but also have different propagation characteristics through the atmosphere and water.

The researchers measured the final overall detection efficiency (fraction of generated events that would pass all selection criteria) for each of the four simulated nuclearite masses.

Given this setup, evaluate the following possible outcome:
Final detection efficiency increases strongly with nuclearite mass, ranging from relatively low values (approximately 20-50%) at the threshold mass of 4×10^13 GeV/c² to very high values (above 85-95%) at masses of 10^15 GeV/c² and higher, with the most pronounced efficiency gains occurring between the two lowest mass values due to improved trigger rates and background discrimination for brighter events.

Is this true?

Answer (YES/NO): NO